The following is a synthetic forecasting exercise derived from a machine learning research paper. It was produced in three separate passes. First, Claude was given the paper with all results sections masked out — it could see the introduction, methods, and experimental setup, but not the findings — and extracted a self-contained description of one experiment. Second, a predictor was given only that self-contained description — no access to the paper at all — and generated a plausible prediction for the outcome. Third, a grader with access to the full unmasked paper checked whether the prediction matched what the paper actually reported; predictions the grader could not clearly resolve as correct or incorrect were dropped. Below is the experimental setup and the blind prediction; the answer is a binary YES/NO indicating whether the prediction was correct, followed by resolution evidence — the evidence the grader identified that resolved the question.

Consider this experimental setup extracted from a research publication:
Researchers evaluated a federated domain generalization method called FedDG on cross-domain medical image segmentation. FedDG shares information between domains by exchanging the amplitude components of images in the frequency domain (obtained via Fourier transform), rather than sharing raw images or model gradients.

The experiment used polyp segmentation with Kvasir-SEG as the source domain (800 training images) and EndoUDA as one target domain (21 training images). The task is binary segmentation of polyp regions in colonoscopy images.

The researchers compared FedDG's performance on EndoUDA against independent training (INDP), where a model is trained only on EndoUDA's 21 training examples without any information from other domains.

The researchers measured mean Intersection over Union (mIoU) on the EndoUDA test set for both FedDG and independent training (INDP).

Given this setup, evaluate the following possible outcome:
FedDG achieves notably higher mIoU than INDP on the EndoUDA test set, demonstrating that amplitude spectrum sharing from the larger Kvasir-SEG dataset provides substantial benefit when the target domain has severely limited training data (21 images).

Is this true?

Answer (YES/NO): NO